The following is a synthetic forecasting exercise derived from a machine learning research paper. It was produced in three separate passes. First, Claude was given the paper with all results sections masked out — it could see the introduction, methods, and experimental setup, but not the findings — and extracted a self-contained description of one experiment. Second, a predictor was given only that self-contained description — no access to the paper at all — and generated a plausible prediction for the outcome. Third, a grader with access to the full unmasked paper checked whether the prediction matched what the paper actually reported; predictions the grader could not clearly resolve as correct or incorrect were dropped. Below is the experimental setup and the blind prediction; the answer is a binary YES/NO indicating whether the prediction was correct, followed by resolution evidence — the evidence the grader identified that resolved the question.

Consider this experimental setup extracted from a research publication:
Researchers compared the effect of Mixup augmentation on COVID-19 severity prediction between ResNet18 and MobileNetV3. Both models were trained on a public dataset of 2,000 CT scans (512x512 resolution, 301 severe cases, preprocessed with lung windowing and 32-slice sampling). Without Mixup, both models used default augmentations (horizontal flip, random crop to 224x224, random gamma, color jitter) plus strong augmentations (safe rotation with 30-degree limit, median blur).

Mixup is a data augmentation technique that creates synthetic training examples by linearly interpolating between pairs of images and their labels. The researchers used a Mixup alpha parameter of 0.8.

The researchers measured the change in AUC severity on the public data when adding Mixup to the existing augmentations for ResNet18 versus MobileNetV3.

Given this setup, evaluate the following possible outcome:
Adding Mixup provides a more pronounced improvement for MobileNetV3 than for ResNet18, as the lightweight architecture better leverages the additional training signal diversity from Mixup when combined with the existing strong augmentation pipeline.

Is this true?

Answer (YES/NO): NO